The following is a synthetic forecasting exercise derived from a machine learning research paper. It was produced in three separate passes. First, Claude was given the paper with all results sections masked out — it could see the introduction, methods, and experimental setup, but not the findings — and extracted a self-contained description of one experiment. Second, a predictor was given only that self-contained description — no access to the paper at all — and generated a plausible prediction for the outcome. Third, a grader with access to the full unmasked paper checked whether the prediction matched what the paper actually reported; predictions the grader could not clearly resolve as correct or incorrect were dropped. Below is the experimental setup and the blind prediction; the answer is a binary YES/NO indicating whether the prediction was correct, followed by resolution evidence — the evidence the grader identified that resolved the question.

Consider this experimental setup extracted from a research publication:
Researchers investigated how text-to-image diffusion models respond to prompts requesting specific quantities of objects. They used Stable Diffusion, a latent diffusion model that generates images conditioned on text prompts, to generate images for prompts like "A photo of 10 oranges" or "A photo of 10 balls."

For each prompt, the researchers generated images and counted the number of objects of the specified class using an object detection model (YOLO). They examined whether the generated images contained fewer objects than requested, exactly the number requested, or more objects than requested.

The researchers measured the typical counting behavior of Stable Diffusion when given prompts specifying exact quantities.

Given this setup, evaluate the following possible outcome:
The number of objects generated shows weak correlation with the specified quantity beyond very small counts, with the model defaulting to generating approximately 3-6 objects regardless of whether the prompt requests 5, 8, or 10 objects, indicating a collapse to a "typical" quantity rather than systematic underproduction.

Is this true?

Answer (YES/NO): NO